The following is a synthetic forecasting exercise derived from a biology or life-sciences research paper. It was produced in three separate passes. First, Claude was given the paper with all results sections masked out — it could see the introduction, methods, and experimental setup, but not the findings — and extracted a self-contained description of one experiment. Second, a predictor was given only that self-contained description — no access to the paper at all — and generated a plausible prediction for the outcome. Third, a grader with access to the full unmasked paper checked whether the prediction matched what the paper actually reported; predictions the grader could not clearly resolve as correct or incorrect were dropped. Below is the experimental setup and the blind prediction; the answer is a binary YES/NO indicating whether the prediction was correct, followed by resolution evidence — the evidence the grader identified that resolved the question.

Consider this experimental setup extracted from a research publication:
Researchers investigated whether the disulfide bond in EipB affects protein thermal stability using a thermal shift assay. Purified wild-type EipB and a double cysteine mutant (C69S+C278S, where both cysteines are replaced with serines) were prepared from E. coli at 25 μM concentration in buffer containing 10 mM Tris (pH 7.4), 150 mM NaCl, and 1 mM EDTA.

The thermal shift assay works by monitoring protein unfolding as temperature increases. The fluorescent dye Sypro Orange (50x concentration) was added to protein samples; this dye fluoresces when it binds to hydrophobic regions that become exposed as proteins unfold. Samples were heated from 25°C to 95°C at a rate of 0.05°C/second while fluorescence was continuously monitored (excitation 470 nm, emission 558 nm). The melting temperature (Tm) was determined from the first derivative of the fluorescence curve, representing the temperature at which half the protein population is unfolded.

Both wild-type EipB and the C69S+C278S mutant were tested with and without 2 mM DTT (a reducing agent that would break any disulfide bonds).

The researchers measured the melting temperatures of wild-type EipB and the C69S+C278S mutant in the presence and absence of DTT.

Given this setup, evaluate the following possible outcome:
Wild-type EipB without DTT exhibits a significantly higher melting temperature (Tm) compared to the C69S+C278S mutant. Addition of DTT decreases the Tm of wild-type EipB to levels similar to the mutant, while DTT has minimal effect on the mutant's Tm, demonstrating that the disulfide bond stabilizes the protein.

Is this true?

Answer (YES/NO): YES